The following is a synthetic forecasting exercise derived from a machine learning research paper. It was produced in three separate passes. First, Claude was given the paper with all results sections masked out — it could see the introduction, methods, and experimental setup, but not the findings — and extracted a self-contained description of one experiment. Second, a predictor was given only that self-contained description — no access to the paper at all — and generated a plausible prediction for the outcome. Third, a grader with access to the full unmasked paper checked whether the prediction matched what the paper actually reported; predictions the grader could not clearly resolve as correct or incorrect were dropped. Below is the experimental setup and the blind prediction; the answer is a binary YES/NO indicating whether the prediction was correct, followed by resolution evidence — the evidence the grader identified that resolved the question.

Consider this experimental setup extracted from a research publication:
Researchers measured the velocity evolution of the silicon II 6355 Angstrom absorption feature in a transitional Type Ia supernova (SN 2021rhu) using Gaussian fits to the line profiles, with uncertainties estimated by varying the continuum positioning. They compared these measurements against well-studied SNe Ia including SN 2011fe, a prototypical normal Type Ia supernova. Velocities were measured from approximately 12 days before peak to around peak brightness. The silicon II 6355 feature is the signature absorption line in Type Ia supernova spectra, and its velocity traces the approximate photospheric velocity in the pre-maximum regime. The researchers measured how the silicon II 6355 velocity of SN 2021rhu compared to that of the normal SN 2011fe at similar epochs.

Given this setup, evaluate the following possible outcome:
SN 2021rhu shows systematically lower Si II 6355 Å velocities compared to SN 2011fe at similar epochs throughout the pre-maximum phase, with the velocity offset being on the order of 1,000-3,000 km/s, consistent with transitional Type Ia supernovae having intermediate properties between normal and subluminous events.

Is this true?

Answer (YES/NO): NO